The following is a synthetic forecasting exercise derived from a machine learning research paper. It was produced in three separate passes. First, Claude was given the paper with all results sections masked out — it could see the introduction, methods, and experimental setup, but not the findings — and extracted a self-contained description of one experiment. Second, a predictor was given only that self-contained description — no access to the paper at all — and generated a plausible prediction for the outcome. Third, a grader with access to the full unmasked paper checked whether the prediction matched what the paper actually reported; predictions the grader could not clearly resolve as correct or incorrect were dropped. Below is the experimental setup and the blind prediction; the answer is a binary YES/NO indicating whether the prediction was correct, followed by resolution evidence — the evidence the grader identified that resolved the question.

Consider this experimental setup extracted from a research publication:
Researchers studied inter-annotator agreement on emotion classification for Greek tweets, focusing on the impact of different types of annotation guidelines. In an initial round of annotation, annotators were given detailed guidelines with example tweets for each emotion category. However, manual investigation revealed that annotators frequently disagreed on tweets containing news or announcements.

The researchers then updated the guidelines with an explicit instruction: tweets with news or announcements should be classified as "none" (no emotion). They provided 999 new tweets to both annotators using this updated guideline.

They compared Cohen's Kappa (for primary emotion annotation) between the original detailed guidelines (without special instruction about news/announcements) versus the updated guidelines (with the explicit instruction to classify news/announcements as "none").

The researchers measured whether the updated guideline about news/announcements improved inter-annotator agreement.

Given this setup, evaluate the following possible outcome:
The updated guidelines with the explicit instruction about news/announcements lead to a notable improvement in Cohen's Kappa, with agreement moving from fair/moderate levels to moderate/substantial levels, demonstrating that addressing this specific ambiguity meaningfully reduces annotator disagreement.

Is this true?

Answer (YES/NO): NO